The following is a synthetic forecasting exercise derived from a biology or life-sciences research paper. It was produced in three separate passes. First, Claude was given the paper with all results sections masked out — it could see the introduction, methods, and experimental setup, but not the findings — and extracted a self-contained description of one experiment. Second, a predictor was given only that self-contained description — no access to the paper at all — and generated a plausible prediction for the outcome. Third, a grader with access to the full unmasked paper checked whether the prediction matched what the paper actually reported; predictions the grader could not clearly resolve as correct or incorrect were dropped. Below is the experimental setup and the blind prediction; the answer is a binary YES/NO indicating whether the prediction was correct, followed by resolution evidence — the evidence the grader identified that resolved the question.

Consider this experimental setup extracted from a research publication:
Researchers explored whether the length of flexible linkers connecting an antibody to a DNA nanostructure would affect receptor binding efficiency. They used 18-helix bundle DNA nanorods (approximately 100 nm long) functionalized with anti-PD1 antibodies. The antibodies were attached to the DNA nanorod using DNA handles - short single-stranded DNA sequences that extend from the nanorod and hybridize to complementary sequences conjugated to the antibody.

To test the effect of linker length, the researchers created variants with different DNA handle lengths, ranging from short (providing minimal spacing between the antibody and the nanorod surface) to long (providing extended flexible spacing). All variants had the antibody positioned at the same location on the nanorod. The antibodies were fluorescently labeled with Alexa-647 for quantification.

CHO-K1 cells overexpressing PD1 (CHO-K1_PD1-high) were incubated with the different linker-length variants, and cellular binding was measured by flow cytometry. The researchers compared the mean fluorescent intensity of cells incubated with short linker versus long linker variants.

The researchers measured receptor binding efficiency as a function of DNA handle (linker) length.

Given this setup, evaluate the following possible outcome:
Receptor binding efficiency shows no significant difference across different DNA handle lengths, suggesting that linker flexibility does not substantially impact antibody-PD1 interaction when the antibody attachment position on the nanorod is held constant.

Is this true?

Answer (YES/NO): NO